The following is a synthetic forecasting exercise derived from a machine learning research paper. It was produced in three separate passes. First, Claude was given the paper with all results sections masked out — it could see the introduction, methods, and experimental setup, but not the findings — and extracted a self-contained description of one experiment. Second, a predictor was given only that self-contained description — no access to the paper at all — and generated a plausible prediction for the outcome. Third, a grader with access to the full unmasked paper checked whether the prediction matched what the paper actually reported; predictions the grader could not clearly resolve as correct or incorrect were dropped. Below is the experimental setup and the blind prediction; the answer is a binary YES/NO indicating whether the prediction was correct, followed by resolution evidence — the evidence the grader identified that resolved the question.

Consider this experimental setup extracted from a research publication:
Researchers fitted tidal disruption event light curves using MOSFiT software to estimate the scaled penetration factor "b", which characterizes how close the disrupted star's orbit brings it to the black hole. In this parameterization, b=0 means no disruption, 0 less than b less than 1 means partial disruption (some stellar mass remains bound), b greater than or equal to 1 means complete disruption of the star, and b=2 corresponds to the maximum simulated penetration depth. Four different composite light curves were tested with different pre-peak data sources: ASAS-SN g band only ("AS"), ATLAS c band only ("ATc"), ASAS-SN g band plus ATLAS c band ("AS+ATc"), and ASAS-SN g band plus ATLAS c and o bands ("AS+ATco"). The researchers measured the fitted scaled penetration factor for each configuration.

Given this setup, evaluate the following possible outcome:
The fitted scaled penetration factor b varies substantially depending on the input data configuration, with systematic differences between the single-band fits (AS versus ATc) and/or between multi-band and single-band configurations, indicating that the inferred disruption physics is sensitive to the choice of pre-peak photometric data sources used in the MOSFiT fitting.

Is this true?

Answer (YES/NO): YES